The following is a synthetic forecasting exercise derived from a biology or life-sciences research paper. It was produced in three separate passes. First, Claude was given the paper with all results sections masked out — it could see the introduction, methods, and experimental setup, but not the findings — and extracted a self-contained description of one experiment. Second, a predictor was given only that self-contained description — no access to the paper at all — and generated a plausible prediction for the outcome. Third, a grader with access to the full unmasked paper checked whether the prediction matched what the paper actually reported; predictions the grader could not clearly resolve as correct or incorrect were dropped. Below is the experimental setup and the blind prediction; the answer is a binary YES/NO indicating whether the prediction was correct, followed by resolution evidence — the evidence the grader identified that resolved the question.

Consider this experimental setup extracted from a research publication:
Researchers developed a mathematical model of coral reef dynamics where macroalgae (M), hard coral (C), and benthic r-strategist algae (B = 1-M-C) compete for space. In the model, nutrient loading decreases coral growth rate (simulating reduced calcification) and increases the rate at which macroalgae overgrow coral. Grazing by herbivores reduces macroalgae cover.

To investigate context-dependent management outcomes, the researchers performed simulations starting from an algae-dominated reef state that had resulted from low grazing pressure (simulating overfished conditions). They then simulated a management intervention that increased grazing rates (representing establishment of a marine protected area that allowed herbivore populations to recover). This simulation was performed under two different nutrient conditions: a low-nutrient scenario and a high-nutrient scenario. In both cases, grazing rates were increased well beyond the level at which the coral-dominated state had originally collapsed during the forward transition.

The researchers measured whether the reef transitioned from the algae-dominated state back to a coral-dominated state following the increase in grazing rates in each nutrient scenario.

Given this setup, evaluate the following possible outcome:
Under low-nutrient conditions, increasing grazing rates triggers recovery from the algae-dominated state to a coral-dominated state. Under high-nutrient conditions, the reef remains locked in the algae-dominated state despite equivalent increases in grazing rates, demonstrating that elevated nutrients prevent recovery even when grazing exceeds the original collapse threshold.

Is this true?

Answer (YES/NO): YES